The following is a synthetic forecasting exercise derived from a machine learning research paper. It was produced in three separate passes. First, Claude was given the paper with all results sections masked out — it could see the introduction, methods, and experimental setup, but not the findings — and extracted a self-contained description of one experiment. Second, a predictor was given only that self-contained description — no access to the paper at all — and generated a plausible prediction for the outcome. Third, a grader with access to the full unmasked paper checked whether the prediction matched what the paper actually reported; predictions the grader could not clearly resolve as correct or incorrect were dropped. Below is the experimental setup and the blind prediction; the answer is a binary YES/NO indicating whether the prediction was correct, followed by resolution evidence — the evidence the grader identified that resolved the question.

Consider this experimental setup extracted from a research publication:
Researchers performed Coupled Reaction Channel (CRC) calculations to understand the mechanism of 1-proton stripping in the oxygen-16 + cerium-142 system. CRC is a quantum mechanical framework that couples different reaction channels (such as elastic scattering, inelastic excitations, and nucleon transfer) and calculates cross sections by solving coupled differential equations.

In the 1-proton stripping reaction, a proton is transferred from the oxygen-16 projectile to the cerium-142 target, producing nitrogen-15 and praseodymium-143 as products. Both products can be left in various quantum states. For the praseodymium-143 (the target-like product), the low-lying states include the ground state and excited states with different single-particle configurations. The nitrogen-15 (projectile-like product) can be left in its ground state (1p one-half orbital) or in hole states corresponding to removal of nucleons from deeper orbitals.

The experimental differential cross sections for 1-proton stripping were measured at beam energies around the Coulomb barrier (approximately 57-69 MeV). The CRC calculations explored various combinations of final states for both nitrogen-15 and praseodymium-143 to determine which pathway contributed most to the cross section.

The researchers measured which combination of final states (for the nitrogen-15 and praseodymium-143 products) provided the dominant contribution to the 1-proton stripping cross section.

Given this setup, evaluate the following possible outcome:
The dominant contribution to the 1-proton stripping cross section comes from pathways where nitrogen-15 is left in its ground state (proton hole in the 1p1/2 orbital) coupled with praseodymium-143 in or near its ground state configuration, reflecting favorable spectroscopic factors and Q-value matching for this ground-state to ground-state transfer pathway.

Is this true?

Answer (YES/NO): NO